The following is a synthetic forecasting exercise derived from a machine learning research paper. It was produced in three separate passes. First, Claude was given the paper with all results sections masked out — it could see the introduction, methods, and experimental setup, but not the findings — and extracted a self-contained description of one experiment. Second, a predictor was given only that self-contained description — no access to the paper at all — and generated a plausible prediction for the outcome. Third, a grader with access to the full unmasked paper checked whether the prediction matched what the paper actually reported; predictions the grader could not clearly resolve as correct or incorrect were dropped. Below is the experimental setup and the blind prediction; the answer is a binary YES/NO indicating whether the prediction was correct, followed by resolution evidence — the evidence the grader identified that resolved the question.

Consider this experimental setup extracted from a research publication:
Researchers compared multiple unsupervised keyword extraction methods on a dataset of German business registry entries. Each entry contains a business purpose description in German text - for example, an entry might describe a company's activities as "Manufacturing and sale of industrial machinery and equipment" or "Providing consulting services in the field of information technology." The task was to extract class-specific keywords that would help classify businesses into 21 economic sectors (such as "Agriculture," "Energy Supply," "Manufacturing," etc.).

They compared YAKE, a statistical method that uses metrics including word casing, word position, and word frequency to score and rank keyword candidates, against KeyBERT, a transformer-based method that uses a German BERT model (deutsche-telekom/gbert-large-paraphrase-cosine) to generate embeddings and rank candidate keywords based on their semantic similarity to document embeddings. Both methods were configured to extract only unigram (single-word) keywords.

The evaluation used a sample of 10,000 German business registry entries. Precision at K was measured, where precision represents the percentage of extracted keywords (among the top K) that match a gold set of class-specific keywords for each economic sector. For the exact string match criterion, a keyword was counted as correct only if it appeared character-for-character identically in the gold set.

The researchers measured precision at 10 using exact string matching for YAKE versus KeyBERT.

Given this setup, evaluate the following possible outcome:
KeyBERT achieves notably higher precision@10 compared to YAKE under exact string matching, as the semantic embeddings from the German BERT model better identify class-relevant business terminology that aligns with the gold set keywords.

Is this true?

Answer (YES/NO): NO